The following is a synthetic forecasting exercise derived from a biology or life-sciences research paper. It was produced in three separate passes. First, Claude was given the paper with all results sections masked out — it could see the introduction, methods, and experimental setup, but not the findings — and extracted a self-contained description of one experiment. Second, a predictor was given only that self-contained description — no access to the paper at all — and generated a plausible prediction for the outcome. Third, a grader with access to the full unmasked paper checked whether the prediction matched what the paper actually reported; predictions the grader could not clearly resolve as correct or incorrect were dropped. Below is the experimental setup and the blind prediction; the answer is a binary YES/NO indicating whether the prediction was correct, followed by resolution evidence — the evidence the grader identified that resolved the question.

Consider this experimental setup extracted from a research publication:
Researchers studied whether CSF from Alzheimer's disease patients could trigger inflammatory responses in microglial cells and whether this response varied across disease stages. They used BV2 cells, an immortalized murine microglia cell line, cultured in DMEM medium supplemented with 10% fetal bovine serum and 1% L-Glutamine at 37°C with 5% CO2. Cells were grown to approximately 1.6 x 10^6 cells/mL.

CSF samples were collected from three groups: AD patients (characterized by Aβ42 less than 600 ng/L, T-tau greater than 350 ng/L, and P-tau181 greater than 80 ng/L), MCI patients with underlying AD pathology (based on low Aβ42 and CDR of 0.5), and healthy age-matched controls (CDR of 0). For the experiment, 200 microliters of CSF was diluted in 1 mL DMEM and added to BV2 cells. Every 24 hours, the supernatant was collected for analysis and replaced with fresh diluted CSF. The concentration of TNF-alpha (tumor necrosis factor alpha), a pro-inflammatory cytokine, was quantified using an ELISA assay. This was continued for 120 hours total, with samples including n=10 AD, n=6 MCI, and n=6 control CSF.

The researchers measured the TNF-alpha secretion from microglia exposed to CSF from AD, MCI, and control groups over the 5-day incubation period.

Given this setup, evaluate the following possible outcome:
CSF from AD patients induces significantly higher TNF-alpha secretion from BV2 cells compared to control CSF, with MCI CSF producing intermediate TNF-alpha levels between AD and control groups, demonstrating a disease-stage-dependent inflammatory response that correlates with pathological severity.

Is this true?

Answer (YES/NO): NO